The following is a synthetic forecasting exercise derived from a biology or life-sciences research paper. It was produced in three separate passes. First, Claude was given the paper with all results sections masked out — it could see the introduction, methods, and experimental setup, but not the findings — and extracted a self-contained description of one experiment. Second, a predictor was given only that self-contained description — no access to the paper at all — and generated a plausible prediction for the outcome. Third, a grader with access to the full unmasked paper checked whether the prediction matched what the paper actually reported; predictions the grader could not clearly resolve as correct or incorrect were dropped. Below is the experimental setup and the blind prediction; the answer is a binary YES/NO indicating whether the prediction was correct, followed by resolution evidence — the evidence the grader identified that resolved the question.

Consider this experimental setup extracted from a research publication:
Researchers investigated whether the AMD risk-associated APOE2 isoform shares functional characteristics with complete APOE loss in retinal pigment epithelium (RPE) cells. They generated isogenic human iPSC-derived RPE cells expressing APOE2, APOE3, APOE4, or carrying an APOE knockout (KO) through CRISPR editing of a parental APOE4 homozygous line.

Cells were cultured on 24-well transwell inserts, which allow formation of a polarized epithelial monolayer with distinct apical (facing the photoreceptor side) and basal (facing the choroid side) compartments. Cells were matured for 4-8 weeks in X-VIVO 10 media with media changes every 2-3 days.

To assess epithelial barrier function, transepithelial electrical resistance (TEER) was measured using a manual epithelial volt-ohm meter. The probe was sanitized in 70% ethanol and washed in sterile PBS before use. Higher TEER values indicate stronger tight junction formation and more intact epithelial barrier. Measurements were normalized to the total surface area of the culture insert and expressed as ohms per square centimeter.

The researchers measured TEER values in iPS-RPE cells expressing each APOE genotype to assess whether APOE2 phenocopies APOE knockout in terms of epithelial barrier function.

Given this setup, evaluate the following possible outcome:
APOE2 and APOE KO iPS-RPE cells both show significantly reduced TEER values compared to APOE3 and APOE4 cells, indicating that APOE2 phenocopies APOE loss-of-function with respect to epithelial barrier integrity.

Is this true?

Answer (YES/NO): NO